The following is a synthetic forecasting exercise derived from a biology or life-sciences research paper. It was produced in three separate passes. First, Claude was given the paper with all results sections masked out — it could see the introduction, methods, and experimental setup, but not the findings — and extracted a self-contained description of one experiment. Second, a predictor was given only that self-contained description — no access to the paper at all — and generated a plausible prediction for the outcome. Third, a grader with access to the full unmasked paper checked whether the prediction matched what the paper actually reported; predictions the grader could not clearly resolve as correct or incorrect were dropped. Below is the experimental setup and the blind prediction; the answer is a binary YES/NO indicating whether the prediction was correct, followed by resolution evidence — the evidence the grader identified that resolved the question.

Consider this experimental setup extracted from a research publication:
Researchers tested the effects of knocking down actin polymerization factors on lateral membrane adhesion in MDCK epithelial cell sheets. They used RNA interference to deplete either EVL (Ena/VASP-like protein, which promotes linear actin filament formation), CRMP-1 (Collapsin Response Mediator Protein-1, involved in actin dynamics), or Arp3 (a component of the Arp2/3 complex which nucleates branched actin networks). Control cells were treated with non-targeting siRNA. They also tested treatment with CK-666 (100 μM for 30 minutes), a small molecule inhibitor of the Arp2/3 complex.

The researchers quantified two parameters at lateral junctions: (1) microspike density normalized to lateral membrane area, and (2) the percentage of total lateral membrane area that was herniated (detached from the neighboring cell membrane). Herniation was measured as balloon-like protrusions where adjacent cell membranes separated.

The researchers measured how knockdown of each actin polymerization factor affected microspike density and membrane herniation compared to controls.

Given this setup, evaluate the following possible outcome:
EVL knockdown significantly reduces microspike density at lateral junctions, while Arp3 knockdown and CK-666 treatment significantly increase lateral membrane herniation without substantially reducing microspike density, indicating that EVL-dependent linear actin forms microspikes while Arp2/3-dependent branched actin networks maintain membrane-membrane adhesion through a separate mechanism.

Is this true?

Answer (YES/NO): NO